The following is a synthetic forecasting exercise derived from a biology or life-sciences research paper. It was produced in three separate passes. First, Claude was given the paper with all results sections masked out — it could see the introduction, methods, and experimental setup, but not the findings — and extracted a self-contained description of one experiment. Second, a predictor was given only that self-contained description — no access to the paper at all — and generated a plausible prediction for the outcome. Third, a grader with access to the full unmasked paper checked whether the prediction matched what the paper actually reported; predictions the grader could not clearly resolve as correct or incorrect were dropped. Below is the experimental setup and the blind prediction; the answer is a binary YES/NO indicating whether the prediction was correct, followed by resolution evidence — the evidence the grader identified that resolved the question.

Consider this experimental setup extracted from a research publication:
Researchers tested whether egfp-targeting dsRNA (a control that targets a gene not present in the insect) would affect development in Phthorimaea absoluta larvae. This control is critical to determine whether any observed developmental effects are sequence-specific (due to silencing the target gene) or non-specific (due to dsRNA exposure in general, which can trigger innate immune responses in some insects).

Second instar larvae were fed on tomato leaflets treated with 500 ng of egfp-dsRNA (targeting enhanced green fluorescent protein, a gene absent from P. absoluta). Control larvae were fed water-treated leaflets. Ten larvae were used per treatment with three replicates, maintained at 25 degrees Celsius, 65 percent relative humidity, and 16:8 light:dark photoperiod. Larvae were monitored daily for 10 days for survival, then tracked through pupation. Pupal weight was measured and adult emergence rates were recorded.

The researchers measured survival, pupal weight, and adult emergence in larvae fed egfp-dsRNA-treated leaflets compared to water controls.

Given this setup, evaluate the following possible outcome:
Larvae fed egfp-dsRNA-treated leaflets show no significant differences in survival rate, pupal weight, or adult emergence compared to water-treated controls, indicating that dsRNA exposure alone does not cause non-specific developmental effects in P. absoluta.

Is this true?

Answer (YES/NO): YES